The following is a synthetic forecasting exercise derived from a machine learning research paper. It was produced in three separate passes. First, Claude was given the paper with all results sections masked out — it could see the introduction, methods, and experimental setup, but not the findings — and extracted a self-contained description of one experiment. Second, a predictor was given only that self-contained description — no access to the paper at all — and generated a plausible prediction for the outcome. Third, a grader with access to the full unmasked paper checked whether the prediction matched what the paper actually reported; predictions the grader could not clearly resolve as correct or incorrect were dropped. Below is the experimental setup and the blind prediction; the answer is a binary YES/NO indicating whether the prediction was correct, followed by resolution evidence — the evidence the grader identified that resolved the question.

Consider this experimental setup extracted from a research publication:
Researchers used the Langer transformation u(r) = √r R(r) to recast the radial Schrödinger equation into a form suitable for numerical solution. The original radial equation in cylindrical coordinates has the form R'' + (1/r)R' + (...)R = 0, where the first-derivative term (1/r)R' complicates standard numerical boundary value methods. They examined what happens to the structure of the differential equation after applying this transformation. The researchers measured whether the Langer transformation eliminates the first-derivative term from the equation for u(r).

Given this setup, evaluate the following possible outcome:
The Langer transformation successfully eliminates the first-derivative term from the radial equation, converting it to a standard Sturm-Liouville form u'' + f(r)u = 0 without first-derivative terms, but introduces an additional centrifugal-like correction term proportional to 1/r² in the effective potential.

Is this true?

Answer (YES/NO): YES